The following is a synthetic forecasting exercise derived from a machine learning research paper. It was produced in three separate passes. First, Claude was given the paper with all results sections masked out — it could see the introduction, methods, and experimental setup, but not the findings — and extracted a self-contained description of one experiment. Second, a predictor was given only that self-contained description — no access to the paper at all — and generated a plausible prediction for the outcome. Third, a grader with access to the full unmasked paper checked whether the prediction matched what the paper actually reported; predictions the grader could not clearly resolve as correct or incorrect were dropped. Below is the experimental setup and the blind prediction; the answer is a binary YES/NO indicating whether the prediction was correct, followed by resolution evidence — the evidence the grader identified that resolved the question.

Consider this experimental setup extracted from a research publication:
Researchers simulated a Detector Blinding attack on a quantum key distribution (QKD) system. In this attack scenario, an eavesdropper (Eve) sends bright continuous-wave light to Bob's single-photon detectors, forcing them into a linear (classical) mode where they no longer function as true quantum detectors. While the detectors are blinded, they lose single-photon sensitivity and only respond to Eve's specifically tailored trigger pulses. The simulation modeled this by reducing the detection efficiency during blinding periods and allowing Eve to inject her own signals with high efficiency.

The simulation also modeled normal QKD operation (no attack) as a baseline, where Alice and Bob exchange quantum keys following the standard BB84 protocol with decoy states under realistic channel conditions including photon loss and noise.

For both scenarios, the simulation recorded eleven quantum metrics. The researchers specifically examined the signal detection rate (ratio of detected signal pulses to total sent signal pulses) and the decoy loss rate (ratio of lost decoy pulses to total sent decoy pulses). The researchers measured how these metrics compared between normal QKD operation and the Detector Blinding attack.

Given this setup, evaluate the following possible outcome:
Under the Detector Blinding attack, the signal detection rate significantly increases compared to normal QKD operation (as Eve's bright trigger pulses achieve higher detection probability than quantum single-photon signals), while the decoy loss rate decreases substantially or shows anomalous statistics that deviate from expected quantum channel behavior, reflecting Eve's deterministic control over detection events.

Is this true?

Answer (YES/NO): NO